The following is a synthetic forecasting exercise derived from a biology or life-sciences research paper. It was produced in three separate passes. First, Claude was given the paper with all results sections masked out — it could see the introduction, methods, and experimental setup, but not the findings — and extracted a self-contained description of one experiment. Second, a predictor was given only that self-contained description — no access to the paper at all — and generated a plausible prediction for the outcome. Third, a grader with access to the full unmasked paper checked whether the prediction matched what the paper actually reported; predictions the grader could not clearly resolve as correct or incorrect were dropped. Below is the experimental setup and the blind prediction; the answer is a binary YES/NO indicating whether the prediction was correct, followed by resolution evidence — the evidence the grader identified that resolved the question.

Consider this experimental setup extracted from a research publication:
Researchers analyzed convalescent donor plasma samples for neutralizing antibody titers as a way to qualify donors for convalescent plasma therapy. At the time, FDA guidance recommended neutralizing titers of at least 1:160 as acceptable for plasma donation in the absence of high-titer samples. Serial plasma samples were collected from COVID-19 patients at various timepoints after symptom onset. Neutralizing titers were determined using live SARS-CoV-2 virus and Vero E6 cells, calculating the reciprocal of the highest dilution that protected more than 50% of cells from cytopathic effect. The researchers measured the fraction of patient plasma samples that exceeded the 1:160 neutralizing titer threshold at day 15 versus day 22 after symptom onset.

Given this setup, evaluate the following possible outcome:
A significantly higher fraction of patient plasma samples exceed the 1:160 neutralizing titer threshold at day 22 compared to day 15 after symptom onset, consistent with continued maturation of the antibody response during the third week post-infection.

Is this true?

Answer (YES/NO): YES